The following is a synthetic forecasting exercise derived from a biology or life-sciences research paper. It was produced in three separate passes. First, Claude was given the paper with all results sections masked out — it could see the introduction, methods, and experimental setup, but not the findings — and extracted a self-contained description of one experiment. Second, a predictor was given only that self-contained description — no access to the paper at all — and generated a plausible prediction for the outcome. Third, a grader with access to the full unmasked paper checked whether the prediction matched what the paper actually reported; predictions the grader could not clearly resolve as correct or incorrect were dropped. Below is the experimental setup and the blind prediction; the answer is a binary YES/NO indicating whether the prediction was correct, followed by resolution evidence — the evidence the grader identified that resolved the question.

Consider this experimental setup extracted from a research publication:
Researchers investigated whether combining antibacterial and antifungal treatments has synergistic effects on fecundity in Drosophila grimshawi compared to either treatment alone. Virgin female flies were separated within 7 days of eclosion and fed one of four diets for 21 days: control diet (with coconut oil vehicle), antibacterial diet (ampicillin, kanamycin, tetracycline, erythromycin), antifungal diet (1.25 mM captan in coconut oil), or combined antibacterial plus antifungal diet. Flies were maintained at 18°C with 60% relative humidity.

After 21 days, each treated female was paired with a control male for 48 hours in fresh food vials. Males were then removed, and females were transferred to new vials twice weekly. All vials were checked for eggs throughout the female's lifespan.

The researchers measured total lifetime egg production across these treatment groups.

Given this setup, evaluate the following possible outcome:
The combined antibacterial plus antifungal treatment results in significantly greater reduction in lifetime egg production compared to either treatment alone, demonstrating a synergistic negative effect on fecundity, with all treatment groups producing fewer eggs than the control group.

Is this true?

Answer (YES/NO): NO